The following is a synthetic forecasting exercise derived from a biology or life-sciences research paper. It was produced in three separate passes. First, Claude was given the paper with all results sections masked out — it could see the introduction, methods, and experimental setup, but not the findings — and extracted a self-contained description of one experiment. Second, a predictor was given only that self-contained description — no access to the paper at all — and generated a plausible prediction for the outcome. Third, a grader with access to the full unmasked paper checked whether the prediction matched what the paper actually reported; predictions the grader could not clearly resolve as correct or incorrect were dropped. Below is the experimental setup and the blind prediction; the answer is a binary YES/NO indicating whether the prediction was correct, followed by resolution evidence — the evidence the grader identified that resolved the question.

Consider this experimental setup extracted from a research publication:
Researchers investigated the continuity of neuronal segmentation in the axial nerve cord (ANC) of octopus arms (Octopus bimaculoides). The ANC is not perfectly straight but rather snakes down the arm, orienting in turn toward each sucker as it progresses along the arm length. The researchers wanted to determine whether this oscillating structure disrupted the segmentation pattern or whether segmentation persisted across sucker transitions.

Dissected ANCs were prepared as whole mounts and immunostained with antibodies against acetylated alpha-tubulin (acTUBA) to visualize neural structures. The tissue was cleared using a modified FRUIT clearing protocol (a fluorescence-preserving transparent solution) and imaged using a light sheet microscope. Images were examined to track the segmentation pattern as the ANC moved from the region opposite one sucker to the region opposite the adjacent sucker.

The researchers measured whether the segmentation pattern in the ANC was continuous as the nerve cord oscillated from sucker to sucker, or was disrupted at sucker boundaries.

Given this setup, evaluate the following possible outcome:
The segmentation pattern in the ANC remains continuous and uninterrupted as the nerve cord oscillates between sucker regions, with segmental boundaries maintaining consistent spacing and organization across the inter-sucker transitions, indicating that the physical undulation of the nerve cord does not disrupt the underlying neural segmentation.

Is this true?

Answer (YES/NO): YES